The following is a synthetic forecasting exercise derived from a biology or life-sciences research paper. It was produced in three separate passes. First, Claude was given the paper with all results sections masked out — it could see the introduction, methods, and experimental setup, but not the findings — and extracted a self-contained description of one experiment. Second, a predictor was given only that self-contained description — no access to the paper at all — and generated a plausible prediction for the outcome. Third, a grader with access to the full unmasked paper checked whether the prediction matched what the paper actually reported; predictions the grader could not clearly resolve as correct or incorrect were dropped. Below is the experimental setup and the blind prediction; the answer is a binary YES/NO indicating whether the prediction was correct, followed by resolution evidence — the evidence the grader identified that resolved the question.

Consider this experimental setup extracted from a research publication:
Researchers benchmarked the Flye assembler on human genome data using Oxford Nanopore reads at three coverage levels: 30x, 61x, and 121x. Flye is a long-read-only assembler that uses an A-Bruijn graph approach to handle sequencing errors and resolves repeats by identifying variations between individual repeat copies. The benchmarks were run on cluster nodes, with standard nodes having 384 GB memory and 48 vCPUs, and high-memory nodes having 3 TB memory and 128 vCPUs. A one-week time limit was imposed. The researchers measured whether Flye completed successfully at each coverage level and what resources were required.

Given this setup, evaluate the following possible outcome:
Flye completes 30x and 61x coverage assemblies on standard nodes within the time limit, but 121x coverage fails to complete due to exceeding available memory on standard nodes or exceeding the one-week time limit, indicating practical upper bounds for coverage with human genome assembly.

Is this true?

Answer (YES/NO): NO